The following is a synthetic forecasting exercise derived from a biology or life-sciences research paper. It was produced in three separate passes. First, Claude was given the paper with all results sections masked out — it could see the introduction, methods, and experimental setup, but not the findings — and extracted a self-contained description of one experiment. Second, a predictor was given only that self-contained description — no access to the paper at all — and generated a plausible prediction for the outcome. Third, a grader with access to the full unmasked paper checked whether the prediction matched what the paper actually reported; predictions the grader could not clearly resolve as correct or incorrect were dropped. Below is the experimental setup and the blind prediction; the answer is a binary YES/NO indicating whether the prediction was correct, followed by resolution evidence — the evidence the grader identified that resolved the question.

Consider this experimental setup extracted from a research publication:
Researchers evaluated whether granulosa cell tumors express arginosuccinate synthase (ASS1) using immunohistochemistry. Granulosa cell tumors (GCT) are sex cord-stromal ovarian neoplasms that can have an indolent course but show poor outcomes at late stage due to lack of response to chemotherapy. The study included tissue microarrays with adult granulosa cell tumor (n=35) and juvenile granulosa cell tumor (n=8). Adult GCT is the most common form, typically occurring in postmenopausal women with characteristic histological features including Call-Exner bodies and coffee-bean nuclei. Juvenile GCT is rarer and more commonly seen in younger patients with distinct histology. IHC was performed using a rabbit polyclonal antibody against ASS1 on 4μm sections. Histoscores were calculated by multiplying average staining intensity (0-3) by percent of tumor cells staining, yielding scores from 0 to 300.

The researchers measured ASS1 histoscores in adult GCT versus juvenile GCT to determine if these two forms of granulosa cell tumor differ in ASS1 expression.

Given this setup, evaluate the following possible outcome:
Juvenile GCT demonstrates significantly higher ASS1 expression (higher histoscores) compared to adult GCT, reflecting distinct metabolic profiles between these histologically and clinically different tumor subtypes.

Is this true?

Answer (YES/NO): NO